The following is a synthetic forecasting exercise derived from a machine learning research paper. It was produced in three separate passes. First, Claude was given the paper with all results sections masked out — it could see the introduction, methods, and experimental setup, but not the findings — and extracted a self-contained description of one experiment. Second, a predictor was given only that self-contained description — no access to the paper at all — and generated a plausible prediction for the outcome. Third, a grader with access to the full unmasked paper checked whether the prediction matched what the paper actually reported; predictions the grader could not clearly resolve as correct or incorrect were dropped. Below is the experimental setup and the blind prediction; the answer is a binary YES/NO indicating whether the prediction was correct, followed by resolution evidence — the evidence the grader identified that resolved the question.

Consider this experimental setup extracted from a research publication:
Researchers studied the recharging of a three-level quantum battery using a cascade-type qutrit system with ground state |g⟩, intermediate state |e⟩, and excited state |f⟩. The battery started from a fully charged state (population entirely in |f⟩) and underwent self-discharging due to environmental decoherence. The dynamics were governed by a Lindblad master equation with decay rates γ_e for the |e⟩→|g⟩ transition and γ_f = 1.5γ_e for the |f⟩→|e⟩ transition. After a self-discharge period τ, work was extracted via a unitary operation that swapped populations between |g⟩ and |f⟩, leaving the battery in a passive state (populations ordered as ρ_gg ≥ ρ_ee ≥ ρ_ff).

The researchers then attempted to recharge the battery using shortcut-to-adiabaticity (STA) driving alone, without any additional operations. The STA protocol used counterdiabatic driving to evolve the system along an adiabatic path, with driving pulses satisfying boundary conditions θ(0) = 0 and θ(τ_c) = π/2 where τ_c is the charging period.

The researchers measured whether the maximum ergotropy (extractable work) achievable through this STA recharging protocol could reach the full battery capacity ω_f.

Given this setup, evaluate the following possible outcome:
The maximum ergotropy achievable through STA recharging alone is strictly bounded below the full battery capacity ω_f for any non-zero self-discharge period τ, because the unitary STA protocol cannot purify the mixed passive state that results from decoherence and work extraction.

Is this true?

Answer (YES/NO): YES